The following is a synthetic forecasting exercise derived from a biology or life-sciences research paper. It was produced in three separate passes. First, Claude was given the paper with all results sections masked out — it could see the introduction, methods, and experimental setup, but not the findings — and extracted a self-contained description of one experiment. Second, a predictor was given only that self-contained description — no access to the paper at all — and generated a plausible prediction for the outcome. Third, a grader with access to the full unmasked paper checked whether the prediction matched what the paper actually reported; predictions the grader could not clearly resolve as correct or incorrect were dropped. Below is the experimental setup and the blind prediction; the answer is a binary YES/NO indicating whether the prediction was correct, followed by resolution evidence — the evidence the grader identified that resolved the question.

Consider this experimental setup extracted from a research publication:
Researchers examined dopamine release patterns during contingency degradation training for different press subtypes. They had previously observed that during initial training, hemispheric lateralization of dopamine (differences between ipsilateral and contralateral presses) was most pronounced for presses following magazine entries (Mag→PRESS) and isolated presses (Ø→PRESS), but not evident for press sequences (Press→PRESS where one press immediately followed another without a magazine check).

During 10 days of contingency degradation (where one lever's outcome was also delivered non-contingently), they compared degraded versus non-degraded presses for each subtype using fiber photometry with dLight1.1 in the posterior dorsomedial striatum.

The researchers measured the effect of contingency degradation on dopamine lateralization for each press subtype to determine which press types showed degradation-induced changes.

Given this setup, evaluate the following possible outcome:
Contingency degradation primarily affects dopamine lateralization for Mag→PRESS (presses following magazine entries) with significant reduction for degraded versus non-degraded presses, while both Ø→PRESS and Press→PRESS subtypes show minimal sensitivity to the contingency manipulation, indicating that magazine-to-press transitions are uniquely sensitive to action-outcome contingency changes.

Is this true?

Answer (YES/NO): NO